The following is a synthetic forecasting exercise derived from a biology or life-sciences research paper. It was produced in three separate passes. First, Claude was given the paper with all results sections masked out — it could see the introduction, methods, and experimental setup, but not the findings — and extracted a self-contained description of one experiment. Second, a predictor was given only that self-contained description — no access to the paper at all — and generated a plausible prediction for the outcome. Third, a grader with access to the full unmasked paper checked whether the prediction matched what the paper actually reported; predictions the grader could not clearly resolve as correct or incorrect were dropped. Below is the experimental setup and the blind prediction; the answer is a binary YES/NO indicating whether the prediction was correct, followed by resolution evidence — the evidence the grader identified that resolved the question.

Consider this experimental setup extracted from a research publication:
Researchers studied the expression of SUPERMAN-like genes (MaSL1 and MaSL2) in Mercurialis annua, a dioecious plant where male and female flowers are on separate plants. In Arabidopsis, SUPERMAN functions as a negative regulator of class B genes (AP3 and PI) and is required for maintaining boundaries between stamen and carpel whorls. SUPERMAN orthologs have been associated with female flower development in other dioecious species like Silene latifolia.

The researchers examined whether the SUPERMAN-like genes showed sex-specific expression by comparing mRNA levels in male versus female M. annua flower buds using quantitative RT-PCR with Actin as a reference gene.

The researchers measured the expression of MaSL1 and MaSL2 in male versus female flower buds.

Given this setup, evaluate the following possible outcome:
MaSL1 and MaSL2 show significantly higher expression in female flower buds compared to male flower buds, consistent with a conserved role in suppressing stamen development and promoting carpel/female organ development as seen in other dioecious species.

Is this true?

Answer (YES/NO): NO